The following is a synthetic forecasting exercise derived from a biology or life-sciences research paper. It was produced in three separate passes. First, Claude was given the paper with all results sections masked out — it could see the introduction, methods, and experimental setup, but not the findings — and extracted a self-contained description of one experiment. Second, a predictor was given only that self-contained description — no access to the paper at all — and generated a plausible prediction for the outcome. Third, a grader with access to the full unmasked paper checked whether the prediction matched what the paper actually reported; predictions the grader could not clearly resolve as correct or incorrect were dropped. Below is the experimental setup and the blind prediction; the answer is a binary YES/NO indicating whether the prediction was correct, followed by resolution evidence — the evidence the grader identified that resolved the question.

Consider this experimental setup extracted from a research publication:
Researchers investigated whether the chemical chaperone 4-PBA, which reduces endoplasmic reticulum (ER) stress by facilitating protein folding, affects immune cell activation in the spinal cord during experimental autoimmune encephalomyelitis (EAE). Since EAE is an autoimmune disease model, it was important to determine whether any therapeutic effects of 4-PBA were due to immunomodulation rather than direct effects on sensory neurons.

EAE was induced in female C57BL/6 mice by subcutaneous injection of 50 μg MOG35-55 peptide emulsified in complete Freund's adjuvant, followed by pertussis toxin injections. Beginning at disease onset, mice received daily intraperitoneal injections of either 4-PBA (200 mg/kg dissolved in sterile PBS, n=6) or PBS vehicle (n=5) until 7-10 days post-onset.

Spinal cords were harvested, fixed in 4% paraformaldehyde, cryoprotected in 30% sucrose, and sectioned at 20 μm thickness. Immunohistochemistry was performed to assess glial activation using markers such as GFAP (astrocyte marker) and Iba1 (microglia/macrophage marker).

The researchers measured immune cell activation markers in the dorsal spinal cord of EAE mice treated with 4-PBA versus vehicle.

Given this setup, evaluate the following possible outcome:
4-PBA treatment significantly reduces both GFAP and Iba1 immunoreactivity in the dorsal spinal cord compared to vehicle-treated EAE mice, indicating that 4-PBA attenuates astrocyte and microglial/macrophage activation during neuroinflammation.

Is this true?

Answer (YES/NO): NO